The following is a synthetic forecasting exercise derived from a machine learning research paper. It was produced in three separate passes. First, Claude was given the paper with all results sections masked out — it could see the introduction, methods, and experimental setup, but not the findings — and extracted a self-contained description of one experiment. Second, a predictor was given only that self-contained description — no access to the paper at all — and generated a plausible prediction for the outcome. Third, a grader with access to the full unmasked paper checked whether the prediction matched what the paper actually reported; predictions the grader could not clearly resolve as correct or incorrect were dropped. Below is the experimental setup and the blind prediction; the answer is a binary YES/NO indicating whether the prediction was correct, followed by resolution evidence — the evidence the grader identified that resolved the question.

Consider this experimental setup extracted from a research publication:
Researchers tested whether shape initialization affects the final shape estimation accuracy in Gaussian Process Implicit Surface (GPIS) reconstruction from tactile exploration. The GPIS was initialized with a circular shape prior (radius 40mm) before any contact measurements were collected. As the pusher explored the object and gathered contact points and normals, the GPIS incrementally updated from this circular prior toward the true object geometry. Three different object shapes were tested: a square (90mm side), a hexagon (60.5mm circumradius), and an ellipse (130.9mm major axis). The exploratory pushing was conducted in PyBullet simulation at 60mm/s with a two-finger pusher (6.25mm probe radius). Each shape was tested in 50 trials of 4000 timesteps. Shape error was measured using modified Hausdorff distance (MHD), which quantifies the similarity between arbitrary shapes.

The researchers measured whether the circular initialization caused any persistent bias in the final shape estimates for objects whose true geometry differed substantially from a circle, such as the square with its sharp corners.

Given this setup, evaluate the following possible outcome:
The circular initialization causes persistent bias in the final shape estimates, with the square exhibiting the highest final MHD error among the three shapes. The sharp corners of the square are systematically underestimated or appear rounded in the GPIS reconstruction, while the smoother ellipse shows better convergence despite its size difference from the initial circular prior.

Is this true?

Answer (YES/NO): NO